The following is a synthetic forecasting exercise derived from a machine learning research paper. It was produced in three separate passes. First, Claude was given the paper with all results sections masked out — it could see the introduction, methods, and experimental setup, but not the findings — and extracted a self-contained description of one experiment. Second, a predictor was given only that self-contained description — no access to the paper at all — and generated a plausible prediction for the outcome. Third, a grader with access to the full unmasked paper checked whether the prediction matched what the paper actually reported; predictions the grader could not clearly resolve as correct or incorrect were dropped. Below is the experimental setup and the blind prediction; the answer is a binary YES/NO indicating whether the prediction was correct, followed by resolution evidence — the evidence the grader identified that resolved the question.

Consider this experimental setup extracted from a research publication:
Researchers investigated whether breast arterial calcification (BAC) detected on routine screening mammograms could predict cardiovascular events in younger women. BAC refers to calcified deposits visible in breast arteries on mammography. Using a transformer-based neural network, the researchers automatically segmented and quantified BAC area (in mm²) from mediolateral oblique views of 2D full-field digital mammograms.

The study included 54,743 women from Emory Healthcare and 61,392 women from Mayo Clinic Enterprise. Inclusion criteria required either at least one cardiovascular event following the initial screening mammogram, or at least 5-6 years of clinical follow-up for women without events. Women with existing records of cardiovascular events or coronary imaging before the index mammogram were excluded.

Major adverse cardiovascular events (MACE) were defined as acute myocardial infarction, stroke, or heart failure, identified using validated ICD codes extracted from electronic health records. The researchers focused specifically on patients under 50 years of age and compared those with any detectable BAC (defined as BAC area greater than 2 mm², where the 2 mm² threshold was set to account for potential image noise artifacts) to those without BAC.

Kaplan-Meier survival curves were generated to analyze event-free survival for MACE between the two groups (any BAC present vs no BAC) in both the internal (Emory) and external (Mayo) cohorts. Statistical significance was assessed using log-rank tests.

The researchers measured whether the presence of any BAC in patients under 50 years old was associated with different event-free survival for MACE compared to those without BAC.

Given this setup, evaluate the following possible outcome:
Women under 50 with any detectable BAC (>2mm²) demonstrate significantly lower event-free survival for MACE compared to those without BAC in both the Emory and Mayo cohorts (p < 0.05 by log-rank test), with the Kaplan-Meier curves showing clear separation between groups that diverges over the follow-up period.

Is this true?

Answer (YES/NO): YES